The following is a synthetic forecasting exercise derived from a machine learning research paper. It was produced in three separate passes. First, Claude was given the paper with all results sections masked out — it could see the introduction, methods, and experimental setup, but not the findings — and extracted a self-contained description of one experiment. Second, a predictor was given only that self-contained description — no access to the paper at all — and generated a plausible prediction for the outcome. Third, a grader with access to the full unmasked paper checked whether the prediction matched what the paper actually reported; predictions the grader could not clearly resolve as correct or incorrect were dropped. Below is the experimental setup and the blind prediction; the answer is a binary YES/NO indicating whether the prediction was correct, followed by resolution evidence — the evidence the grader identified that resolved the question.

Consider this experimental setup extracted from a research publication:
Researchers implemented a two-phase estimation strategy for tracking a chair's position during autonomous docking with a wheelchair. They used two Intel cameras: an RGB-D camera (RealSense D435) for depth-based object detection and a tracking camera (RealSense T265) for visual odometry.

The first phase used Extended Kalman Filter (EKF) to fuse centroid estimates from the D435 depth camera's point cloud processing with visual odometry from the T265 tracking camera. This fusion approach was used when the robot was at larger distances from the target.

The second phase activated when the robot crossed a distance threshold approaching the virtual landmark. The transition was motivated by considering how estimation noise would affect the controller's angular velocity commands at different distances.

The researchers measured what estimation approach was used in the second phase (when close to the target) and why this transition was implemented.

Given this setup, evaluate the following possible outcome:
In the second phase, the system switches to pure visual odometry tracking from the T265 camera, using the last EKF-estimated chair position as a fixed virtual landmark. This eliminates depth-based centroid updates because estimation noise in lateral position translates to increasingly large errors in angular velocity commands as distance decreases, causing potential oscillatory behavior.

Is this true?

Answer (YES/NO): YES